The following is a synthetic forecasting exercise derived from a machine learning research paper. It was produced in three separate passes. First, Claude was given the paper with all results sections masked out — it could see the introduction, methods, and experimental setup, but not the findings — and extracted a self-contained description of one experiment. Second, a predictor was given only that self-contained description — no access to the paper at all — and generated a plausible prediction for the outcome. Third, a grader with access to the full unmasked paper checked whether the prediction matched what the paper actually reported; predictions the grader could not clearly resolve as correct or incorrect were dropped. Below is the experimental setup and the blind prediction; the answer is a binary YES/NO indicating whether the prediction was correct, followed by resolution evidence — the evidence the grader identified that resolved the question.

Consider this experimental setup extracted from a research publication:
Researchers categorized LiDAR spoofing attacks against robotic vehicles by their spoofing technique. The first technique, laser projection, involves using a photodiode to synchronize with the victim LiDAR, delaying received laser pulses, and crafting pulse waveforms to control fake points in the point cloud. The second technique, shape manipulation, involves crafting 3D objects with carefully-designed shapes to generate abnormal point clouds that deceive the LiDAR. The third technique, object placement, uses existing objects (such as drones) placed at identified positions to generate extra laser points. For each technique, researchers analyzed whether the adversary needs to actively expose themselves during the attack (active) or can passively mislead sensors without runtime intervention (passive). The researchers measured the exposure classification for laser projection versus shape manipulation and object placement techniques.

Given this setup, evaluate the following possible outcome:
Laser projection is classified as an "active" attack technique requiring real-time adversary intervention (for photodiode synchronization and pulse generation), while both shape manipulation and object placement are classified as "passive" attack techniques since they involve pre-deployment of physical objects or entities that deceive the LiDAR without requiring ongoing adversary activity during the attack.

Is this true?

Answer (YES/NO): YES